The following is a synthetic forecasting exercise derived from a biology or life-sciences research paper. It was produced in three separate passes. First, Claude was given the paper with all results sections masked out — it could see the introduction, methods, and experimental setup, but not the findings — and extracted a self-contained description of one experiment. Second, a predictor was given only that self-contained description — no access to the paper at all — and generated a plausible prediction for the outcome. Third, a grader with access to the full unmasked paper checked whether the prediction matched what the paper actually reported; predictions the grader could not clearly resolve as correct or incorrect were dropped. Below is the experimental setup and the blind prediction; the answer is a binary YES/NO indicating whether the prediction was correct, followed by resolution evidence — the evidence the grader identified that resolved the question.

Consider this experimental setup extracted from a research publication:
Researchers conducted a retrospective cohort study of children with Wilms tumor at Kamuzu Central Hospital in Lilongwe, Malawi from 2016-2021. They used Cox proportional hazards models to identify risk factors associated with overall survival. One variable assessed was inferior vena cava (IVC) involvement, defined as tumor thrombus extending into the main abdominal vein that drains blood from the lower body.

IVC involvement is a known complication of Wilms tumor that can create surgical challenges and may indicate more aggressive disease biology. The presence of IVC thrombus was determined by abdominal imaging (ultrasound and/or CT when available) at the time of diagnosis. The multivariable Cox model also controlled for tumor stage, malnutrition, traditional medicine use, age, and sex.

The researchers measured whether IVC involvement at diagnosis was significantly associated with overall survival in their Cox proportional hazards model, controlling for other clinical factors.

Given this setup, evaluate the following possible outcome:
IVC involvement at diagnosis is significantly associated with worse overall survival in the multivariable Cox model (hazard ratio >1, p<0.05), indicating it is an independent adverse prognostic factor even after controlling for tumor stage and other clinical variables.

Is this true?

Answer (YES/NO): NO